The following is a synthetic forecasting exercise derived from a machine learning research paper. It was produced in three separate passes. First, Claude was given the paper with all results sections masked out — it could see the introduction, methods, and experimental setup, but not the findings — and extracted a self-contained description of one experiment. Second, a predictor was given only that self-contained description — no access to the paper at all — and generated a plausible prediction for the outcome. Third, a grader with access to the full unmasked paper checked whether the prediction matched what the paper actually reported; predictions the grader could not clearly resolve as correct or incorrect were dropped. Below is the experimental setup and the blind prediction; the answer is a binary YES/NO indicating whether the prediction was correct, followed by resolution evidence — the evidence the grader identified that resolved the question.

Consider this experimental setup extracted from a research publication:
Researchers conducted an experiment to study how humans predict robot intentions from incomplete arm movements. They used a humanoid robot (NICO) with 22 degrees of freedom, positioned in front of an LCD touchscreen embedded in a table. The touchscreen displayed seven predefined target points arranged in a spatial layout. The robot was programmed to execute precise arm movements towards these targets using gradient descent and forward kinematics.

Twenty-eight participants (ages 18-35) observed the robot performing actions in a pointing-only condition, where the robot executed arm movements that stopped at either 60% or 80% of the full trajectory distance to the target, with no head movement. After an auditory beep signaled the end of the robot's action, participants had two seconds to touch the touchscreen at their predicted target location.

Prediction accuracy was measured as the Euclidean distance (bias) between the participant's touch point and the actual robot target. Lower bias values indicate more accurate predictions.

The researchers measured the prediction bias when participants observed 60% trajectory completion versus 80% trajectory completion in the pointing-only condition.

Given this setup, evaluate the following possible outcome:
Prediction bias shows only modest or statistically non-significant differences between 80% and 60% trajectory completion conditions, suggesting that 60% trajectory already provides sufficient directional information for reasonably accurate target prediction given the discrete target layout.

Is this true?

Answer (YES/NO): NO